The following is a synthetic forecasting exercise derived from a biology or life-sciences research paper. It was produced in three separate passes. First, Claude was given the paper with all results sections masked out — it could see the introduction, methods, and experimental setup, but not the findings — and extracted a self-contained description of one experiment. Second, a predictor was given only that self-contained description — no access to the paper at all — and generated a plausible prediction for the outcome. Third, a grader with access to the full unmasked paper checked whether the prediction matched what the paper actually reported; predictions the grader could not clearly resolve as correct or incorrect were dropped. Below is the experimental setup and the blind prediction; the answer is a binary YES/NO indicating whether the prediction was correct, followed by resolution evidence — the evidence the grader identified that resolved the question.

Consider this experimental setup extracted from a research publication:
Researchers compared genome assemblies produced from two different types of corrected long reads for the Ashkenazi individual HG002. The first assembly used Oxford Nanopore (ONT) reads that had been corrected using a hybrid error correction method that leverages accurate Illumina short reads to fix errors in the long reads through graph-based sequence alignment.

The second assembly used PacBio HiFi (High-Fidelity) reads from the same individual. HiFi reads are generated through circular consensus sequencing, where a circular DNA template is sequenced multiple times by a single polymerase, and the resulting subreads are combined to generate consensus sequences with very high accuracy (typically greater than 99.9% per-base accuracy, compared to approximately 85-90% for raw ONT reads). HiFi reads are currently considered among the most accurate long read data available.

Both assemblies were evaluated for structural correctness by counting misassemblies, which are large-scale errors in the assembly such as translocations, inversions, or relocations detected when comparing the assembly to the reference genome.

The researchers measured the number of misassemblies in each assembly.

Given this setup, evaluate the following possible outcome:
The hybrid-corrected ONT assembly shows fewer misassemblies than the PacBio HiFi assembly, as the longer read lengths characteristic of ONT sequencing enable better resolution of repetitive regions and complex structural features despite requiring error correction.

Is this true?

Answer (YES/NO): YES